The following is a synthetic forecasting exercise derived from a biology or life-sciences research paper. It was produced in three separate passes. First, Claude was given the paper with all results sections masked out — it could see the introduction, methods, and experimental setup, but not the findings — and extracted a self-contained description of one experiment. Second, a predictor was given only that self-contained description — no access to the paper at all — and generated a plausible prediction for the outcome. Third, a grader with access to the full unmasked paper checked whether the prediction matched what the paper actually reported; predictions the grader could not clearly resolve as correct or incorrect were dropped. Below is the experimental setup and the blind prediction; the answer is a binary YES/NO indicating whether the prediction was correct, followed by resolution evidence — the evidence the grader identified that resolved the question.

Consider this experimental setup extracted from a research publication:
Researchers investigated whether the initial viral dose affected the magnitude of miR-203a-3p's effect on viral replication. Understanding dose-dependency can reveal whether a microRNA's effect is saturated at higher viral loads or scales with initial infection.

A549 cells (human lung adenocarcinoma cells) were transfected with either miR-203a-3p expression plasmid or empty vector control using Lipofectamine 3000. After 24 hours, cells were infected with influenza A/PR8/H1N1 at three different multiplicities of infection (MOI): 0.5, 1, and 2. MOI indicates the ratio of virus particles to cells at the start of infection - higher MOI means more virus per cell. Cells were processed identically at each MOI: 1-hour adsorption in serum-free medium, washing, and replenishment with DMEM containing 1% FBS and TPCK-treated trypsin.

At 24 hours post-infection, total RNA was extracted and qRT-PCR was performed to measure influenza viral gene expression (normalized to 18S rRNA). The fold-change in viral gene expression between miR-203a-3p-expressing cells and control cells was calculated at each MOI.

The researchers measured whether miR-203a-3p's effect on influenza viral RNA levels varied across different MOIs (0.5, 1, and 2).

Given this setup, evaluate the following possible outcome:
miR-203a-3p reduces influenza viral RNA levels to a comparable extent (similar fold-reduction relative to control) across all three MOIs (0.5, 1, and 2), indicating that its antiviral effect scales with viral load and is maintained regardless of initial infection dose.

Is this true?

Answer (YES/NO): NO